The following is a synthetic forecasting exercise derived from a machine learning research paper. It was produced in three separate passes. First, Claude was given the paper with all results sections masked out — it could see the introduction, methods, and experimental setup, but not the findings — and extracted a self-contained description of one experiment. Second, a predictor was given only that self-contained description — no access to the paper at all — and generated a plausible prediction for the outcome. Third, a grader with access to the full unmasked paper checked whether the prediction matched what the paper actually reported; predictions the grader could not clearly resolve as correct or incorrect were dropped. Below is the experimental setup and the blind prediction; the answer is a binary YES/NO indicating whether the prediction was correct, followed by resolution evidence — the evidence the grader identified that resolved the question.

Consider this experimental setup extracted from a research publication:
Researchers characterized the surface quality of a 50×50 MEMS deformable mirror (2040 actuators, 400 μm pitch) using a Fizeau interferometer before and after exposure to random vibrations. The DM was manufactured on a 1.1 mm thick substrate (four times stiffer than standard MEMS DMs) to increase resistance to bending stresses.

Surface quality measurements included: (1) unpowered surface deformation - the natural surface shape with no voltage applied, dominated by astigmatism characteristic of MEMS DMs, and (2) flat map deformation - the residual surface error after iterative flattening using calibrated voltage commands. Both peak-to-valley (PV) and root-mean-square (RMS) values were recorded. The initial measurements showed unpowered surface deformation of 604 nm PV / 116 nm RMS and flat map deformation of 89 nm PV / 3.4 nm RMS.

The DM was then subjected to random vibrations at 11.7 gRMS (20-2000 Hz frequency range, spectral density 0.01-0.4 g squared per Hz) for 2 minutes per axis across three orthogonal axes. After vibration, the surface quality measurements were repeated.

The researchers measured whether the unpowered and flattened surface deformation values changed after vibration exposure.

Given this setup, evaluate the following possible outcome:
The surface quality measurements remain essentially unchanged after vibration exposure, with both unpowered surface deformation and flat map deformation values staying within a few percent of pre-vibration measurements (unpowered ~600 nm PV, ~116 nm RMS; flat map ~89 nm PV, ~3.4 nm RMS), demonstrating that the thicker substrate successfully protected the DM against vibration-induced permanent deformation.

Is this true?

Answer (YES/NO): YES